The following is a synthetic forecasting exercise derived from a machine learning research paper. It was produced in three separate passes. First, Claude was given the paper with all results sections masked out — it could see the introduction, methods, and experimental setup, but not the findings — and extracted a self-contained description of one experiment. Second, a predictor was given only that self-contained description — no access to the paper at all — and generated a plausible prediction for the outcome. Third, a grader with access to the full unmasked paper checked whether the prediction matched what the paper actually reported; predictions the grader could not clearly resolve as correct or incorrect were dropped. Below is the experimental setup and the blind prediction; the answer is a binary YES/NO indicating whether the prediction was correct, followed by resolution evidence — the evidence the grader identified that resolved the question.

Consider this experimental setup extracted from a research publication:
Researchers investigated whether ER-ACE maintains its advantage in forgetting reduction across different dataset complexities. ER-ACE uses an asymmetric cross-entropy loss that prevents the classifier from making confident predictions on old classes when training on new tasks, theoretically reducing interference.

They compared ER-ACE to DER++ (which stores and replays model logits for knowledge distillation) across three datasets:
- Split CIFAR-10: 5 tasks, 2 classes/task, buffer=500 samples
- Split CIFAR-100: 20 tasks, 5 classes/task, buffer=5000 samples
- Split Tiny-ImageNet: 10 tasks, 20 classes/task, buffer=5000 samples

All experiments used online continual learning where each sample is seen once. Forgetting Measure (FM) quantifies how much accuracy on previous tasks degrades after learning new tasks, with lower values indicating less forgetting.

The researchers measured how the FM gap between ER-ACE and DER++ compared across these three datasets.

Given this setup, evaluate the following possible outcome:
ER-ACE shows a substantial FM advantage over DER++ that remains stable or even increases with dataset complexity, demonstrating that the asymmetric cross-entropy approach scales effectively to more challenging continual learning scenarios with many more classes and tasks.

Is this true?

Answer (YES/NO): YES